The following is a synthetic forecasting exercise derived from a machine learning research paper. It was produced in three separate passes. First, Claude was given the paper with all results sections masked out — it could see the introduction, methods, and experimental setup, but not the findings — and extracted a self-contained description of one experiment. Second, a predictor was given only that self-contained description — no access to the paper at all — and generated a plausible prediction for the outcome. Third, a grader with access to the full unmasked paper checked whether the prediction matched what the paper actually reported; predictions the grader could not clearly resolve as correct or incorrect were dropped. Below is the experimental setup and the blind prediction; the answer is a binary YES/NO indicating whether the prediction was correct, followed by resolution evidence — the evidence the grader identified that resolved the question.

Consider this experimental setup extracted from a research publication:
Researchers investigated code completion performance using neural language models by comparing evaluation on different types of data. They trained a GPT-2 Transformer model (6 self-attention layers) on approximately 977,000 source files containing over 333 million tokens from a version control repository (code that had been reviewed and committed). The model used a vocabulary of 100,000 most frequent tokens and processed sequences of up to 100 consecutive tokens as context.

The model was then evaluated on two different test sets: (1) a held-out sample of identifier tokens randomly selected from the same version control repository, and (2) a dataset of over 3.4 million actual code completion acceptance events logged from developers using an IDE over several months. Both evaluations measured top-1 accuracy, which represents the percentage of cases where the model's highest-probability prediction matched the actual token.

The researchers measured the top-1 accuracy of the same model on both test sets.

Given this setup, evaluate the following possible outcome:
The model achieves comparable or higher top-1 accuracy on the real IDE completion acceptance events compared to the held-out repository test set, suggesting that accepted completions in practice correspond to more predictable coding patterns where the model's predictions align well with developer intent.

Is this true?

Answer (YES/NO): NO